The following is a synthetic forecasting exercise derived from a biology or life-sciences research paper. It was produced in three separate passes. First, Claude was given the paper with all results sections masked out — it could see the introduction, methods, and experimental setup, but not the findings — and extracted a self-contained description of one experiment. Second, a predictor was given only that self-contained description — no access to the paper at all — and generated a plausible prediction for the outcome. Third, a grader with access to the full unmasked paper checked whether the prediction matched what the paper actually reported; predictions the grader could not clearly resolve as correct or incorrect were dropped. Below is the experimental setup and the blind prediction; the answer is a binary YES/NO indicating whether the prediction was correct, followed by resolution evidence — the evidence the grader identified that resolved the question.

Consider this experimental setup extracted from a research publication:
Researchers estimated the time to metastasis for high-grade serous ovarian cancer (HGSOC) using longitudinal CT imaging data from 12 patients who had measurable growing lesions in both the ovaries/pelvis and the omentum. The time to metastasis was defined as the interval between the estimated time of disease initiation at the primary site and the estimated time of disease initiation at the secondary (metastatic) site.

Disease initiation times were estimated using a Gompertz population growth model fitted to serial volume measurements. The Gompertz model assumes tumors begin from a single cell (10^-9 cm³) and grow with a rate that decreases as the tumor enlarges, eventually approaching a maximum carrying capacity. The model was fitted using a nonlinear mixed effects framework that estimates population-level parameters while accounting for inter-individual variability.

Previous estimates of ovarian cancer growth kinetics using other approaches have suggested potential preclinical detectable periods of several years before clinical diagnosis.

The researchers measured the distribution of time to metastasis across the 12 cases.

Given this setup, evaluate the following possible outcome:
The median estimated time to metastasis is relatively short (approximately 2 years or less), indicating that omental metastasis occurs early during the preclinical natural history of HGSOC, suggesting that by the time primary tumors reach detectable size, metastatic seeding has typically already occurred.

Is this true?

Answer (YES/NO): YES